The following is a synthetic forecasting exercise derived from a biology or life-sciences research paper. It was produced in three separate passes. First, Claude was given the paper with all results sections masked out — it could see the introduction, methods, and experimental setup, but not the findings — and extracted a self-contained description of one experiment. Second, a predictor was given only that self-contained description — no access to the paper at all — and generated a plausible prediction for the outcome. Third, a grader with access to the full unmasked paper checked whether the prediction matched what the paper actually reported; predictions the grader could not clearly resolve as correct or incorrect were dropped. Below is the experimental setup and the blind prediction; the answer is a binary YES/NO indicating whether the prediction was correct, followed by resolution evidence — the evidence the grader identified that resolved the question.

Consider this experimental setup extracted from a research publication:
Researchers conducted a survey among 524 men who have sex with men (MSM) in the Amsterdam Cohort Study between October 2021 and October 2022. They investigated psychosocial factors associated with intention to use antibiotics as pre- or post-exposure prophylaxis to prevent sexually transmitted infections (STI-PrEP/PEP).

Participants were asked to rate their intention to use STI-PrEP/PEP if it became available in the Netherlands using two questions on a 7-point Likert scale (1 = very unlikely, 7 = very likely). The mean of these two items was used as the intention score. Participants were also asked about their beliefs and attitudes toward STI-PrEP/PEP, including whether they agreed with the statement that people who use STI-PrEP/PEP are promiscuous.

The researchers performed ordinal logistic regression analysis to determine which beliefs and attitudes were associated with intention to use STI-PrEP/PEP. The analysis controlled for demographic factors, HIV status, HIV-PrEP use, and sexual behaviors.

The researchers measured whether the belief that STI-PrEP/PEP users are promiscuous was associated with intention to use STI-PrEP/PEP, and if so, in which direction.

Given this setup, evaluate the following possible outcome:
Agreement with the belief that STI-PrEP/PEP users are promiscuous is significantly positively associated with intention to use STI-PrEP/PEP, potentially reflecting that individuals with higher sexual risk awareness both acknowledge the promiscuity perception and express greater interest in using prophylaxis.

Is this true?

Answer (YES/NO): NO